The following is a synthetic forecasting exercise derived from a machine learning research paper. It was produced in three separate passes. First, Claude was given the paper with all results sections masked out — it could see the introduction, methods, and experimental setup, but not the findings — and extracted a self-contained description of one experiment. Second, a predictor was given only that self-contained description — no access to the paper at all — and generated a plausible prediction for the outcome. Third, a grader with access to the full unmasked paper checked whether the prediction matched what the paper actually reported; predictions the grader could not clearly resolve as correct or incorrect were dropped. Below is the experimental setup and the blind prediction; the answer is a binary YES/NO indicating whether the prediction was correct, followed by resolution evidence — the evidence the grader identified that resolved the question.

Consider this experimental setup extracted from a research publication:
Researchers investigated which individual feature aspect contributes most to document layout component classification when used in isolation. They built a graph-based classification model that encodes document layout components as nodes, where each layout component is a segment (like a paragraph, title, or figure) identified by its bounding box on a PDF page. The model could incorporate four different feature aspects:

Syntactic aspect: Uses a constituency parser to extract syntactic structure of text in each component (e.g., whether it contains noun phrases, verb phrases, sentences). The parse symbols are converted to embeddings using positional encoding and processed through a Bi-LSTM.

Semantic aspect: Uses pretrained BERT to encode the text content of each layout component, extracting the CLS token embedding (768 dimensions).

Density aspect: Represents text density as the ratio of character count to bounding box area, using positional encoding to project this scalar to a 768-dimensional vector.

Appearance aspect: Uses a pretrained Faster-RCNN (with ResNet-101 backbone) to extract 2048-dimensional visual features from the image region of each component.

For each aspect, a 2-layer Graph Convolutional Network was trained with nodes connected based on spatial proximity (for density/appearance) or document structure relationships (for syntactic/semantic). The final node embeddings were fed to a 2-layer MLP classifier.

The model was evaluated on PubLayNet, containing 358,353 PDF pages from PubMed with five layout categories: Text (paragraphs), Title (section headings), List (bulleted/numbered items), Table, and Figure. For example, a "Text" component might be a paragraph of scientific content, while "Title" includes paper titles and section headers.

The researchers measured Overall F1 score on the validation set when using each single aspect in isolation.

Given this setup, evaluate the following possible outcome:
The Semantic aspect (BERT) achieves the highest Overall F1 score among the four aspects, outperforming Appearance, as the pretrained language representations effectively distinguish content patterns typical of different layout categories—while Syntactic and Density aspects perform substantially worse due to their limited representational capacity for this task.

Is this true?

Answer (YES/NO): YES